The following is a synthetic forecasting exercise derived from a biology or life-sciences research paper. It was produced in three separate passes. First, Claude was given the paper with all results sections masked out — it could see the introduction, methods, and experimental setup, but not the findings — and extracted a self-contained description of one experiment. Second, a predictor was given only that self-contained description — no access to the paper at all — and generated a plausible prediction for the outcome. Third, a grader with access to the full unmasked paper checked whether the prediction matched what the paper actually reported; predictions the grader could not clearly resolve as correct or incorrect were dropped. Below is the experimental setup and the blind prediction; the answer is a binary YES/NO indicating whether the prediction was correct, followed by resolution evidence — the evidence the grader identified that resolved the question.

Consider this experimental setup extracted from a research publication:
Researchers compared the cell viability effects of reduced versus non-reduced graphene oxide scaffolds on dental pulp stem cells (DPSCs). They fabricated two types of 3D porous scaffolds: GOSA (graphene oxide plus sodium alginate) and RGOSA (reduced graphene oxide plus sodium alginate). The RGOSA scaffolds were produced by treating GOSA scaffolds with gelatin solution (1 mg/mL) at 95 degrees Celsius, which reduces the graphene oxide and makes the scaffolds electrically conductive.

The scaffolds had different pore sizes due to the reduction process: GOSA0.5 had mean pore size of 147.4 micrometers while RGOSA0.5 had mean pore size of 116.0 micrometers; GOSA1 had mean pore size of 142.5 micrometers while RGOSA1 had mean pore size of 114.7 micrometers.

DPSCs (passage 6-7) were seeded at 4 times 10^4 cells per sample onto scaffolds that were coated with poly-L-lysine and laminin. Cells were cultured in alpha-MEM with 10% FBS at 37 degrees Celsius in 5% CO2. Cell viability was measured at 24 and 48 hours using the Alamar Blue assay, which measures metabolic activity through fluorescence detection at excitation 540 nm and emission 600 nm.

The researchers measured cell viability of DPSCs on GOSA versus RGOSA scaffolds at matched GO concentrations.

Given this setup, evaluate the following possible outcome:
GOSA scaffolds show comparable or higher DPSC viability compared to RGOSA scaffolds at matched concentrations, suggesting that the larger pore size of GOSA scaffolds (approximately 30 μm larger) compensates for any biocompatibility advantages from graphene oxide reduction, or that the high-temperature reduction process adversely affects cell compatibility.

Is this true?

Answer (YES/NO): NO